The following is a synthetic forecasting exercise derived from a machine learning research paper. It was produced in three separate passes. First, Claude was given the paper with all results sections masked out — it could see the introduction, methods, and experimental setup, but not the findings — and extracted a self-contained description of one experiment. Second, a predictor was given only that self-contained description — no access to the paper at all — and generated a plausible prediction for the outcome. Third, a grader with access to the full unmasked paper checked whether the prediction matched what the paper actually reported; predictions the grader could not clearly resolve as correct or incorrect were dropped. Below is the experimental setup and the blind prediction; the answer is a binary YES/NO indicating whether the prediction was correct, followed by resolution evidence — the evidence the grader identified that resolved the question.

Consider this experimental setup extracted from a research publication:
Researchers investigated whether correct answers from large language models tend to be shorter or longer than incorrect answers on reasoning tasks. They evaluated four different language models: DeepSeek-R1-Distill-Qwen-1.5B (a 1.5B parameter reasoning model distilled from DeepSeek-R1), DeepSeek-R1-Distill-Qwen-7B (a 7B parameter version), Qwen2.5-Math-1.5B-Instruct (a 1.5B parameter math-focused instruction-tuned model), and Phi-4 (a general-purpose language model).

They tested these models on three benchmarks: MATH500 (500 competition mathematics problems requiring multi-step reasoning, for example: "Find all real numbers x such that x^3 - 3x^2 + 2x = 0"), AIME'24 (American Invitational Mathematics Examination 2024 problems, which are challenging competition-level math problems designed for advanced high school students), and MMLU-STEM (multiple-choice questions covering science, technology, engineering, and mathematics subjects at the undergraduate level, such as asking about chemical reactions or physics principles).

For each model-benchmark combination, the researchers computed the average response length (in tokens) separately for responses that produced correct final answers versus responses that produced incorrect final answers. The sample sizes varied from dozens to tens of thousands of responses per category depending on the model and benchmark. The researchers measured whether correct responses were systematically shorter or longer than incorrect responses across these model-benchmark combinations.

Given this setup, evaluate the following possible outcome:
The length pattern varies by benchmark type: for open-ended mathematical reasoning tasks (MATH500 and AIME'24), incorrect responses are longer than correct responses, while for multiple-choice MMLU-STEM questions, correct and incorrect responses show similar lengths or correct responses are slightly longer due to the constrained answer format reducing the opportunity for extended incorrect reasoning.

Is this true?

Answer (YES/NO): NO